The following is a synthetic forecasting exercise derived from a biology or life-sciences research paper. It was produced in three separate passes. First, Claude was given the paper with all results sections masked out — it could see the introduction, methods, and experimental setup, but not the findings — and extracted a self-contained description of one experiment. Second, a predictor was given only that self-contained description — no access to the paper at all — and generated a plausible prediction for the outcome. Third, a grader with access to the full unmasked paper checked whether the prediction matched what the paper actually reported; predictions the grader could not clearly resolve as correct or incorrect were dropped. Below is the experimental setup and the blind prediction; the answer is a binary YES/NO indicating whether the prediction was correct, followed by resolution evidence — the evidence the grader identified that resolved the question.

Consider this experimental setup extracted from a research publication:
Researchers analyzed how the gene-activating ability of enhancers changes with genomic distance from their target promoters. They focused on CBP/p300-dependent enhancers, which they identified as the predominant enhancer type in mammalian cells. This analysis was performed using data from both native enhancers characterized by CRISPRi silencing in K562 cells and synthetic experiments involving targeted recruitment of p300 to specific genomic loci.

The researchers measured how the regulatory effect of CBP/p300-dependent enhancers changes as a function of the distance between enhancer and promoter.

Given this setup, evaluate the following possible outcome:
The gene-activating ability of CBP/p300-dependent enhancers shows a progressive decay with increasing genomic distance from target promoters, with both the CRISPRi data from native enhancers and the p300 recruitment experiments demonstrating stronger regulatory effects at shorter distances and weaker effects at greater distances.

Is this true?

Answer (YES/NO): YES